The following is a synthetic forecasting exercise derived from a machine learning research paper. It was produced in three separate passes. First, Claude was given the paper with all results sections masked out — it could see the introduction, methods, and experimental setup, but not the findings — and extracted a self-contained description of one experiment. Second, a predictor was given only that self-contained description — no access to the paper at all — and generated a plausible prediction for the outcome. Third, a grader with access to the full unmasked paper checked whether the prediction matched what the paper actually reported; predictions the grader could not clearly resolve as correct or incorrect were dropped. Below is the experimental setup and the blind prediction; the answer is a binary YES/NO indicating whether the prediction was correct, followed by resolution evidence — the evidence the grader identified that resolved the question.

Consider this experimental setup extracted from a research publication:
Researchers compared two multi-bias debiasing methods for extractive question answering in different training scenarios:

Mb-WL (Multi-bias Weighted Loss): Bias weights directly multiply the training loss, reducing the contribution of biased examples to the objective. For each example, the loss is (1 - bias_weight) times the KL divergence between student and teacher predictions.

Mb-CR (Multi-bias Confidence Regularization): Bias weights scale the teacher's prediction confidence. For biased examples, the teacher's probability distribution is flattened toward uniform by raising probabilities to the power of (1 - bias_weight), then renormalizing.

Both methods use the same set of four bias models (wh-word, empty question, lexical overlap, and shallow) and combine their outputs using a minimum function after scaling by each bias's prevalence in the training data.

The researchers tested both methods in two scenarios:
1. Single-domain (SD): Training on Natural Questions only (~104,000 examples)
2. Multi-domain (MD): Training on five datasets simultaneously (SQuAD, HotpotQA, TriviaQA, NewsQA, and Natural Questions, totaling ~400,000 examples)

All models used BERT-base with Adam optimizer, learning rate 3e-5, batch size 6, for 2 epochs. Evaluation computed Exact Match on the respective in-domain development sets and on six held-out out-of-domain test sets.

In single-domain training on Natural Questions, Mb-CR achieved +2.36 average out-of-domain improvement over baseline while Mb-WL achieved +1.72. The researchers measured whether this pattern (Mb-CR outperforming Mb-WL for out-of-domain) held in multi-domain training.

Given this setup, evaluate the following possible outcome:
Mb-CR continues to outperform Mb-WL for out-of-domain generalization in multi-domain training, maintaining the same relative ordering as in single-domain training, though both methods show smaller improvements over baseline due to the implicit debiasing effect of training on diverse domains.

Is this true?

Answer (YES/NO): NO